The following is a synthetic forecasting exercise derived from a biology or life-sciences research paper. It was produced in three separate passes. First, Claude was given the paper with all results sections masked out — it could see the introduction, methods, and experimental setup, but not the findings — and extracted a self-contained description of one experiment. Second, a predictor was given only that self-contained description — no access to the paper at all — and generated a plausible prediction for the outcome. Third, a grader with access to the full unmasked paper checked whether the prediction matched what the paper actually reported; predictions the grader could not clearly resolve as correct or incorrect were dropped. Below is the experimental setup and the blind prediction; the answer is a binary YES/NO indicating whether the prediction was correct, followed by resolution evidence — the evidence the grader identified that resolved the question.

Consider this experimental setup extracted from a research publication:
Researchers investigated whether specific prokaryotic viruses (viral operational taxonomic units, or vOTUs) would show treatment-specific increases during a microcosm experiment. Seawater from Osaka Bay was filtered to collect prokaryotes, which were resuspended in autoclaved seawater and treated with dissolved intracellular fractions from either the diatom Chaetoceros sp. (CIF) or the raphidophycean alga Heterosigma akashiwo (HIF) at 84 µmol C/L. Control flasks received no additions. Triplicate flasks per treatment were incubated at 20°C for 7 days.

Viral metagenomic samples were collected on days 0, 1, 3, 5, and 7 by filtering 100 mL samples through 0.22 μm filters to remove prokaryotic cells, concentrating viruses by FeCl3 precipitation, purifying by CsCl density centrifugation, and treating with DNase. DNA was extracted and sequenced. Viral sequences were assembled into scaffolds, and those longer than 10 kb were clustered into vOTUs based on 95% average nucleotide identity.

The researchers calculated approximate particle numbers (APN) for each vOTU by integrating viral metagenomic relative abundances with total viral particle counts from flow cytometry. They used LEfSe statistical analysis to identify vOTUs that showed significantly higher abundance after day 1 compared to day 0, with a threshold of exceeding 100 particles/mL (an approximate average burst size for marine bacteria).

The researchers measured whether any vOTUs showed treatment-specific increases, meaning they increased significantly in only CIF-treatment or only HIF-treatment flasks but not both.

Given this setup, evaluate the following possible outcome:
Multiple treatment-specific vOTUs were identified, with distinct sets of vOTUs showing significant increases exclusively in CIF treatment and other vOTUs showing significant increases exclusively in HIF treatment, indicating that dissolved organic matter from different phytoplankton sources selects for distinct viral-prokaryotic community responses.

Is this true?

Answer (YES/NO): YES